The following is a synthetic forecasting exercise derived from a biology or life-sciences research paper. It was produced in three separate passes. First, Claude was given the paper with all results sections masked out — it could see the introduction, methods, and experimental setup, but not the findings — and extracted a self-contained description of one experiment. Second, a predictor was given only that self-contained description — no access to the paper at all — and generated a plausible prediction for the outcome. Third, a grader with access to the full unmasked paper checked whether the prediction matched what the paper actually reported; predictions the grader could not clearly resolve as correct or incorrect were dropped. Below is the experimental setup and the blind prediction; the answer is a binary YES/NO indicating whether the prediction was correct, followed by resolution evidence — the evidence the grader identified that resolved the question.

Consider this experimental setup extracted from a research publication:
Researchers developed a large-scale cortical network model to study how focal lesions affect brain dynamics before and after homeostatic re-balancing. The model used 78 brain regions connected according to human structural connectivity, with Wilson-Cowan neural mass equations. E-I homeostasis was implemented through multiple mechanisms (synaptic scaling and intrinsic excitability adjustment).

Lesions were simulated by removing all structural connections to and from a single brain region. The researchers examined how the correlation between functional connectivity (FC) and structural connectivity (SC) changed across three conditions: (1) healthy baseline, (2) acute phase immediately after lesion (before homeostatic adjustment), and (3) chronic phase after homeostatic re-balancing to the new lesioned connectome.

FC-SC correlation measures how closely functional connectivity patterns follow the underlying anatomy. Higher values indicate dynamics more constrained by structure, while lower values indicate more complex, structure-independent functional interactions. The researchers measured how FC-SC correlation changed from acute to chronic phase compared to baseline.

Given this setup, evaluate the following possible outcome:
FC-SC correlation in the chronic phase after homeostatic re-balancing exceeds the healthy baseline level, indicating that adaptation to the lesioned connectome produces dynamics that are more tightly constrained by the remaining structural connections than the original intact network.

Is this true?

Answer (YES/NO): NO